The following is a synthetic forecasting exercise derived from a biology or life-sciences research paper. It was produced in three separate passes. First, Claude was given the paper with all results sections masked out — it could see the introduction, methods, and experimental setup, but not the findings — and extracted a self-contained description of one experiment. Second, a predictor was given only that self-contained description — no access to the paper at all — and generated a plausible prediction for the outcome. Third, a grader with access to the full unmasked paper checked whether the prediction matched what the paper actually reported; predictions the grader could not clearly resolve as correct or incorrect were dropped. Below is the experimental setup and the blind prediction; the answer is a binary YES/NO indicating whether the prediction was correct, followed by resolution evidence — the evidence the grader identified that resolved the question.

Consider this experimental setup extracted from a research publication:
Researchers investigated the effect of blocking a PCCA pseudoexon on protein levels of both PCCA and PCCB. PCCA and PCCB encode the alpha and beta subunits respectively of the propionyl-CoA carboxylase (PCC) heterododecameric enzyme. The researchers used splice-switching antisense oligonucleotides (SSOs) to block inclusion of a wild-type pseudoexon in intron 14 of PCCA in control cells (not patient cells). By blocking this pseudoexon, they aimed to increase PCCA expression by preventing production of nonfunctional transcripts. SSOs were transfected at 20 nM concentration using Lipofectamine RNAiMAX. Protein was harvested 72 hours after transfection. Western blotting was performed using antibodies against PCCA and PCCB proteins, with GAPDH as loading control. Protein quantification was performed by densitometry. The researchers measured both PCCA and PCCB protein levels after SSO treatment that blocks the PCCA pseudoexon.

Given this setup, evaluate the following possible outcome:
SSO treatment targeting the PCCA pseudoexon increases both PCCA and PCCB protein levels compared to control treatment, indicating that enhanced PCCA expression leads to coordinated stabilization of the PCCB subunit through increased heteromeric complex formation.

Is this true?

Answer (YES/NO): YES